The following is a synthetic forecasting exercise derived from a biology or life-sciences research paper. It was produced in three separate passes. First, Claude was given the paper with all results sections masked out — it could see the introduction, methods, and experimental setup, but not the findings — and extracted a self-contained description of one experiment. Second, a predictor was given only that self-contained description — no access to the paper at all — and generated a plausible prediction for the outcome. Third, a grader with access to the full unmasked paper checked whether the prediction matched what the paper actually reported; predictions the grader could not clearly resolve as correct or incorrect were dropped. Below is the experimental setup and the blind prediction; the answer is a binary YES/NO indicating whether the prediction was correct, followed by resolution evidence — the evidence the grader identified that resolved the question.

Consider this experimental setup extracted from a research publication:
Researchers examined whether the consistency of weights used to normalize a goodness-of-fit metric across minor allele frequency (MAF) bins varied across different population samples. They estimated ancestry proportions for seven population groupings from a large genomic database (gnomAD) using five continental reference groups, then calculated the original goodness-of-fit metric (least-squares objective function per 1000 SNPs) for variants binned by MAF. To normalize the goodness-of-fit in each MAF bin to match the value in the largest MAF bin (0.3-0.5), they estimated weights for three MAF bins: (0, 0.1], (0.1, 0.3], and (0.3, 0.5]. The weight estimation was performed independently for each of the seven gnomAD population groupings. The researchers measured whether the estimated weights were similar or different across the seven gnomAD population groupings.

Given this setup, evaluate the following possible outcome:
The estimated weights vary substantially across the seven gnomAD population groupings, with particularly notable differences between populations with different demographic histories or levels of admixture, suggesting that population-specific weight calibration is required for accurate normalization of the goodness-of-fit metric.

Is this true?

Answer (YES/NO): NO